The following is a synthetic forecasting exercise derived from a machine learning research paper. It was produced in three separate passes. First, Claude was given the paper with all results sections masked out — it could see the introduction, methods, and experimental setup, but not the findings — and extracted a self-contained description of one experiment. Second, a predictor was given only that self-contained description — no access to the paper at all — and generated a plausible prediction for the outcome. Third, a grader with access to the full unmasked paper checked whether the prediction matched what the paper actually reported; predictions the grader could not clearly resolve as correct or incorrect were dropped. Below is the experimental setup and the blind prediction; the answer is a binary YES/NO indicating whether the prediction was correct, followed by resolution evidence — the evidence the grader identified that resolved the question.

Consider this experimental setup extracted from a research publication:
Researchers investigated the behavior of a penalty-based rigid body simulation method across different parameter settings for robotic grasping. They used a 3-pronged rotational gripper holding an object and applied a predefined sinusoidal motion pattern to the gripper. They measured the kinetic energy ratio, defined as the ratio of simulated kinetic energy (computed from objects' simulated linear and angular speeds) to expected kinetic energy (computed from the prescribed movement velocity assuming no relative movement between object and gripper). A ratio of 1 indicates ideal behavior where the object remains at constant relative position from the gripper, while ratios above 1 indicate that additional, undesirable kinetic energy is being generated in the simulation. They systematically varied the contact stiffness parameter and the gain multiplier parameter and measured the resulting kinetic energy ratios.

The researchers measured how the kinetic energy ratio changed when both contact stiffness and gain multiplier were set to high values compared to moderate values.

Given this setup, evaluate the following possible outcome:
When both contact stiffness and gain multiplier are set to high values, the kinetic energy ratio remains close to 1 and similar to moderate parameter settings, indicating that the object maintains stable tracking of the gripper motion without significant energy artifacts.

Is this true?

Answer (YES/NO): NO